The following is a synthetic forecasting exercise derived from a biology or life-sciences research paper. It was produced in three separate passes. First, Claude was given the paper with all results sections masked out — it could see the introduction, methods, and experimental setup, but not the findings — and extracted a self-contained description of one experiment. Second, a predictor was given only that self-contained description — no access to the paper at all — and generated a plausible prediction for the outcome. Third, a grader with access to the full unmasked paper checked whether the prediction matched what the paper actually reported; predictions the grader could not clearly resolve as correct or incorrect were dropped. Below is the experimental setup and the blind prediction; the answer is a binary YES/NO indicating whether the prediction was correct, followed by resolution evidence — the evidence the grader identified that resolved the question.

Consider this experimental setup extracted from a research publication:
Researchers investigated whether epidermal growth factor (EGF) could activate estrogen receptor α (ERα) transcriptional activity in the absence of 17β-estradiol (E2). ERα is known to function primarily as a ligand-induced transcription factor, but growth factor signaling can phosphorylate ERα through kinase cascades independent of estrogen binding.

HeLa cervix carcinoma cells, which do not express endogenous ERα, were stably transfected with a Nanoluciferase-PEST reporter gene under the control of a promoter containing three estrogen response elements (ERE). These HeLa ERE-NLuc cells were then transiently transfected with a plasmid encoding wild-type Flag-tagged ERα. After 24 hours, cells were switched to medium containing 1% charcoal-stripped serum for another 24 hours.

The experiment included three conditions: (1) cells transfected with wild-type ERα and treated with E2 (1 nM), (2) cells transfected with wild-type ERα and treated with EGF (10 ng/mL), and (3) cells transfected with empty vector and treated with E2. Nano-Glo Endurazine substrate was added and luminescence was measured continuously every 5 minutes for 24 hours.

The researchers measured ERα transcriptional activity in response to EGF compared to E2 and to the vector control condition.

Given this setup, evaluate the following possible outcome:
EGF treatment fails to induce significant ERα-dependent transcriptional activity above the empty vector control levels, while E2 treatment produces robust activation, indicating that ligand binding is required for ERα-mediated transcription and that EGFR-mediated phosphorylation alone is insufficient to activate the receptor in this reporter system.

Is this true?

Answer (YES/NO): NO